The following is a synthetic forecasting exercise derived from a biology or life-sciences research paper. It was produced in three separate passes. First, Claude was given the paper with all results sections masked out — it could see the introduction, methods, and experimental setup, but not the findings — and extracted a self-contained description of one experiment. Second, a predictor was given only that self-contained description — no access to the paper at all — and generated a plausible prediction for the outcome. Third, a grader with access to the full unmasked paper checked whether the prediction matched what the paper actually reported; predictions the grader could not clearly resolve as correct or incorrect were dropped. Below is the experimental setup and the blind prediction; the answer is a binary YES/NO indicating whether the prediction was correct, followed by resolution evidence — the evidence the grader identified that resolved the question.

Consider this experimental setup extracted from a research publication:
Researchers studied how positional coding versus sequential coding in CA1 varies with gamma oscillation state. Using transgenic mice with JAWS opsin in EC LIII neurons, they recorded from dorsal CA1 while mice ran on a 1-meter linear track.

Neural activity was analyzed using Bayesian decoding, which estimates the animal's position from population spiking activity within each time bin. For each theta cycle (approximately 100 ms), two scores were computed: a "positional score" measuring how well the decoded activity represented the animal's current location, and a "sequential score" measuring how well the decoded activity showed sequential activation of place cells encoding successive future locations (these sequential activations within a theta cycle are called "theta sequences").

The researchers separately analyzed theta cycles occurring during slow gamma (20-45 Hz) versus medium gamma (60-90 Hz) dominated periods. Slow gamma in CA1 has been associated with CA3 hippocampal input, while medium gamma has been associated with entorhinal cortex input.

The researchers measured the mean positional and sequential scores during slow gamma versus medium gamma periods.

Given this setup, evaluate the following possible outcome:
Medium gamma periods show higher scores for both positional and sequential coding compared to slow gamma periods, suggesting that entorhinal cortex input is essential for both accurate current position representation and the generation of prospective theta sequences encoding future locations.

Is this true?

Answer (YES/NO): NO